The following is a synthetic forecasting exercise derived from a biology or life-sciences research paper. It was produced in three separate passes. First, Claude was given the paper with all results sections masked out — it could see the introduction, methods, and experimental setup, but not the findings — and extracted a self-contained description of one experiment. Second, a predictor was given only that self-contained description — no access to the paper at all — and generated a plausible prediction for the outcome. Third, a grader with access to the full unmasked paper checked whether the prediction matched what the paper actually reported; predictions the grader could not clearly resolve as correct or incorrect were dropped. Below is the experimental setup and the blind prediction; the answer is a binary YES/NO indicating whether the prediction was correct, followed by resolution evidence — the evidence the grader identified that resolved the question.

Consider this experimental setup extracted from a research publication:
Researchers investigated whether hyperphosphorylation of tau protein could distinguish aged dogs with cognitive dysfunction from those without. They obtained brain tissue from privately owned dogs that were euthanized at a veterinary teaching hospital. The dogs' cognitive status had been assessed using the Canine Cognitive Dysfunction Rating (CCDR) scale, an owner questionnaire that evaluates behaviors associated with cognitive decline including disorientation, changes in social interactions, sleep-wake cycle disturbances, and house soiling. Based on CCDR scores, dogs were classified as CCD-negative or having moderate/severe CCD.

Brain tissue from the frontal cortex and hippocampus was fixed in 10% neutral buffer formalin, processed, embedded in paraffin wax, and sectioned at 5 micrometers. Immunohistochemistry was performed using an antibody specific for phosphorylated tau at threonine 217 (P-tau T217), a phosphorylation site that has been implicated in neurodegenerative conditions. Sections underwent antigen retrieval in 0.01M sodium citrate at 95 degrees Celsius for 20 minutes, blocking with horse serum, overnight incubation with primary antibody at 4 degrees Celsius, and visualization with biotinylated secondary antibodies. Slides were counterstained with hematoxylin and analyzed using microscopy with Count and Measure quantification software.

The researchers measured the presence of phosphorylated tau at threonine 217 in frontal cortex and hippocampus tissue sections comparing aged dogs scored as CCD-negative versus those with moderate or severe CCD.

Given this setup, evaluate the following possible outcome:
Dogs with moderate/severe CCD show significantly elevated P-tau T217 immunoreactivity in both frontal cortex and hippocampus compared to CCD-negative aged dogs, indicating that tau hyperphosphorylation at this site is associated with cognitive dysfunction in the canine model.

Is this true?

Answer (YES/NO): NO